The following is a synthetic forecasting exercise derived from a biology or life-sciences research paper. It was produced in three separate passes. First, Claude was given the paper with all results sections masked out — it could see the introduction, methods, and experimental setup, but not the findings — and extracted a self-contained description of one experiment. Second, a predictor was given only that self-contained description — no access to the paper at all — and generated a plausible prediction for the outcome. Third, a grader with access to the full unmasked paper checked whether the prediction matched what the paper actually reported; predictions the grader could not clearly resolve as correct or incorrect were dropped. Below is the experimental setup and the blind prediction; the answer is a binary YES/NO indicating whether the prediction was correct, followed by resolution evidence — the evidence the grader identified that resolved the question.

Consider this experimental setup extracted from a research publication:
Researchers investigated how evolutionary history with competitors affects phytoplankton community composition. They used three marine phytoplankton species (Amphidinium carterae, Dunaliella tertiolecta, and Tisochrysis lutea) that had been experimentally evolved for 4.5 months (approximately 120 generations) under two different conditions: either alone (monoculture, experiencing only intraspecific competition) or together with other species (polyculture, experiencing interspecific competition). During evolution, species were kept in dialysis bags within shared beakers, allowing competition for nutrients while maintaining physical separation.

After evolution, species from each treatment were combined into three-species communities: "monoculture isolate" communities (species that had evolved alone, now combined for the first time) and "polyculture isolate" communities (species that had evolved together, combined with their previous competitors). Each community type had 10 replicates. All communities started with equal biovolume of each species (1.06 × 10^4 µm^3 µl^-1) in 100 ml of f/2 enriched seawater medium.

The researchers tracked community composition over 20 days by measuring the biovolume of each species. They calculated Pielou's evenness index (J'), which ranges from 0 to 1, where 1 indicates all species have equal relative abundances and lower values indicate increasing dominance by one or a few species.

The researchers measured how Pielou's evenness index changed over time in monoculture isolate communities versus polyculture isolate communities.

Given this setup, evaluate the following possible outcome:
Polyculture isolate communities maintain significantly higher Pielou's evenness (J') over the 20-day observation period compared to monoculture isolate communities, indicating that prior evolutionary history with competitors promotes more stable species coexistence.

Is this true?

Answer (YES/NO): NO